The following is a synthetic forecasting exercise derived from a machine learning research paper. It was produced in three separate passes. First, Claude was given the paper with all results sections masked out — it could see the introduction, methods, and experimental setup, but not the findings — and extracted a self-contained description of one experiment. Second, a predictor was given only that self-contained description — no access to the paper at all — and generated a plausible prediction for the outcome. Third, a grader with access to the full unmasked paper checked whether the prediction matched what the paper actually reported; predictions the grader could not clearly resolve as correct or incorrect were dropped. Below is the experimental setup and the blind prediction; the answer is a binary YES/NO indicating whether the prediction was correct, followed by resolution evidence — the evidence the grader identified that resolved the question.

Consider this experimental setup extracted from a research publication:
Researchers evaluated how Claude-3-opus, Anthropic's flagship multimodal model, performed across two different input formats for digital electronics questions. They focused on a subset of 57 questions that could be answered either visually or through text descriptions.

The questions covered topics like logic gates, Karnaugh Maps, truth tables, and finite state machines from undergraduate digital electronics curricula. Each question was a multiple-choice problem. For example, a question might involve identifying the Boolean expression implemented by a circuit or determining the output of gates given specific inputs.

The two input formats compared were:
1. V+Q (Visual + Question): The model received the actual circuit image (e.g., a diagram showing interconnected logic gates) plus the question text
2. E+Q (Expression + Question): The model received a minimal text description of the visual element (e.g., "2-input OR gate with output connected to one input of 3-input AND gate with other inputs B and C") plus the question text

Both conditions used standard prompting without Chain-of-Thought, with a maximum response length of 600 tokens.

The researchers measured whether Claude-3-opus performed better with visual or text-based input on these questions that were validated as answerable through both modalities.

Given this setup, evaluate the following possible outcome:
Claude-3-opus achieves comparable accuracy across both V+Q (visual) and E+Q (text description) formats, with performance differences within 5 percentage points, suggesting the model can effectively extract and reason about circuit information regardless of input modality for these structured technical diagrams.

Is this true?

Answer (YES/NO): YES